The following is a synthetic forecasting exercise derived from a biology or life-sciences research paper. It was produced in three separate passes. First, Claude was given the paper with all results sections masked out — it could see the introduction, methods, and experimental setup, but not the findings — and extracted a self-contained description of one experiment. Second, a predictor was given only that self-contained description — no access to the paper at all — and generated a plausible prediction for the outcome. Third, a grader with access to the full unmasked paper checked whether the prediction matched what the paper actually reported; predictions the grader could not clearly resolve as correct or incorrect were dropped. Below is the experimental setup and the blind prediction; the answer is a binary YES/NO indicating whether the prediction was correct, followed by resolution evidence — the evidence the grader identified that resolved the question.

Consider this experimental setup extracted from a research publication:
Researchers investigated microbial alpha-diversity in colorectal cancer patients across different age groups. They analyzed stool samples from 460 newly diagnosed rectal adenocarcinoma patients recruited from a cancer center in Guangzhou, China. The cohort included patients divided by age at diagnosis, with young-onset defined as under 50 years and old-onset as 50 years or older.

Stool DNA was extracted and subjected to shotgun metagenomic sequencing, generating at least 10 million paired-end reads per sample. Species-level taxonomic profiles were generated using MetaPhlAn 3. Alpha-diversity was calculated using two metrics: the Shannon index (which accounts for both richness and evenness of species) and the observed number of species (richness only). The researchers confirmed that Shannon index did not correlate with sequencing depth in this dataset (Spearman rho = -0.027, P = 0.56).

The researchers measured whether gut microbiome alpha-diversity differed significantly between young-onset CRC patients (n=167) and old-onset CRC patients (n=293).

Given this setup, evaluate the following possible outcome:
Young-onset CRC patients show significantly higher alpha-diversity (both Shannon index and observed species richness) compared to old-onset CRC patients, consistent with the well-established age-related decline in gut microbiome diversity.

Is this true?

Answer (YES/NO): NO